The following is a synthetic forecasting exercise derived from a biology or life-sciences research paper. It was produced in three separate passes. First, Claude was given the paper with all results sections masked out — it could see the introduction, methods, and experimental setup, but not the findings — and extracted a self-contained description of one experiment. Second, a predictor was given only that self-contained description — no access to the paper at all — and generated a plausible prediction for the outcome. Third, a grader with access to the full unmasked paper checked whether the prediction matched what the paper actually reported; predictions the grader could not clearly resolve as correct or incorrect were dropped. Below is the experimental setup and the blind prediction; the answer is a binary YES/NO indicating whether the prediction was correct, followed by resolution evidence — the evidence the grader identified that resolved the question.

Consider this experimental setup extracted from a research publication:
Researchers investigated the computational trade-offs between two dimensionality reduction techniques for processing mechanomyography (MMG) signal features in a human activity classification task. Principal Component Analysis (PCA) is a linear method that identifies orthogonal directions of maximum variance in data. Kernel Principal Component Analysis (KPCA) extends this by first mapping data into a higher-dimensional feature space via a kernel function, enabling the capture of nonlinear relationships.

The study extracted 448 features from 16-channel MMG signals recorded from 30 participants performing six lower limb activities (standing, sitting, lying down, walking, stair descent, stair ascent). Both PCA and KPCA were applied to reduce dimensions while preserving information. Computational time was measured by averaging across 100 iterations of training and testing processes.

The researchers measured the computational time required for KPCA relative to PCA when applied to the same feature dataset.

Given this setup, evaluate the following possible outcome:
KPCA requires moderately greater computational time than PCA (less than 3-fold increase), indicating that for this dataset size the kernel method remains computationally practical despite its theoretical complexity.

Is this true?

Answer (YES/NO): NO